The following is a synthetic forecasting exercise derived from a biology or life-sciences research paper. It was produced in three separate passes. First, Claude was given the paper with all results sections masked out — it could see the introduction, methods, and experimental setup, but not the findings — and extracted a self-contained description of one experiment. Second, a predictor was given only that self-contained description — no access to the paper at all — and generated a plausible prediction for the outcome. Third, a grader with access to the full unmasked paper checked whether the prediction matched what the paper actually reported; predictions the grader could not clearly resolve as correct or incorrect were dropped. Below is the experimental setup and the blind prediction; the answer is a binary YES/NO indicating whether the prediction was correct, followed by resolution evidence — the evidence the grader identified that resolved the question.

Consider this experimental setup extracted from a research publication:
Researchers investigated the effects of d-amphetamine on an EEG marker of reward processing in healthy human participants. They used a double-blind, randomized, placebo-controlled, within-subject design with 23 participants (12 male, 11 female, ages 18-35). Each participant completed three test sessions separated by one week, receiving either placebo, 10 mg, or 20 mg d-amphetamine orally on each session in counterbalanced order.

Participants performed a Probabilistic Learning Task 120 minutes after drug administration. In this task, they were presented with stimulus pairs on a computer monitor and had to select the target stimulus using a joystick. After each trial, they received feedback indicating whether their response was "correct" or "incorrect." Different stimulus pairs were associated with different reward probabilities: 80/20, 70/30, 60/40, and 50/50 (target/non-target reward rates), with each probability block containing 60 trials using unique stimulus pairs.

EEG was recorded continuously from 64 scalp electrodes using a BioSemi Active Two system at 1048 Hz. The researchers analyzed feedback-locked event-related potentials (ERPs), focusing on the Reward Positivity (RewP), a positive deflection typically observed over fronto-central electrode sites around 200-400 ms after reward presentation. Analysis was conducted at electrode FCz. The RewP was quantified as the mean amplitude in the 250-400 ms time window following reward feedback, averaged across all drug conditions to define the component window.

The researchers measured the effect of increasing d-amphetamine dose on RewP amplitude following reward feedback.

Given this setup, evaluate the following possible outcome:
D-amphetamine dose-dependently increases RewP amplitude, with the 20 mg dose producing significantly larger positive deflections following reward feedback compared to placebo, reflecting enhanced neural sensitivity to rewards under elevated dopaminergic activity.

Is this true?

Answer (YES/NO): YES